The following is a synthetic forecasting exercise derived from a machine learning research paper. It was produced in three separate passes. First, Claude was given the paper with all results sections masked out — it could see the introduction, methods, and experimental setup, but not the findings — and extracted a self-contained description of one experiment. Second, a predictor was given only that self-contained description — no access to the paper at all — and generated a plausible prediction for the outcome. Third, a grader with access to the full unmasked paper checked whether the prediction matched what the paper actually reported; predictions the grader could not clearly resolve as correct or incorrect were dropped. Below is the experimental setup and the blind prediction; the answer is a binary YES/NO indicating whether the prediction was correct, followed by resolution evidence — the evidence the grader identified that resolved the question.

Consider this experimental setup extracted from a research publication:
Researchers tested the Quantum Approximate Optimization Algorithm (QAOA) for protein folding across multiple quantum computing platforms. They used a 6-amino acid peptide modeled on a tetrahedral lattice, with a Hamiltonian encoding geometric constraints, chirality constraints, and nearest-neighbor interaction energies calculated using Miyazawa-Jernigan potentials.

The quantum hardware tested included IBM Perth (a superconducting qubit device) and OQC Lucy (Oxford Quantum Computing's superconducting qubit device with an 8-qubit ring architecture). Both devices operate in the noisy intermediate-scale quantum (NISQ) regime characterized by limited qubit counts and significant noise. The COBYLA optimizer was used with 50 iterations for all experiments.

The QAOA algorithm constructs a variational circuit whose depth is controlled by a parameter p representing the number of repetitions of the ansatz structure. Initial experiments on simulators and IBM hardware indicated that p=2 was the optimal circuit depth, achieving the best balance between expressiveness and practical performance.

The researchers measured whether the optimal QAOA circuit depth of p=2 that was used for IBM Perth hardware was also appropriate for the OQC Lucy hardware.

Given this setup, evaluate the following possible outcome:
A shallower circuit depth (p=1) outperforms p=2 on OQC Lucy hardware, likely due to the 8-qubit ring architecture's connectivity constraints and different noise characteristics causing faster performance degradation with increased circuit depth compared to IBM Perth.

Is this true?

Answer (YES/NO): NO